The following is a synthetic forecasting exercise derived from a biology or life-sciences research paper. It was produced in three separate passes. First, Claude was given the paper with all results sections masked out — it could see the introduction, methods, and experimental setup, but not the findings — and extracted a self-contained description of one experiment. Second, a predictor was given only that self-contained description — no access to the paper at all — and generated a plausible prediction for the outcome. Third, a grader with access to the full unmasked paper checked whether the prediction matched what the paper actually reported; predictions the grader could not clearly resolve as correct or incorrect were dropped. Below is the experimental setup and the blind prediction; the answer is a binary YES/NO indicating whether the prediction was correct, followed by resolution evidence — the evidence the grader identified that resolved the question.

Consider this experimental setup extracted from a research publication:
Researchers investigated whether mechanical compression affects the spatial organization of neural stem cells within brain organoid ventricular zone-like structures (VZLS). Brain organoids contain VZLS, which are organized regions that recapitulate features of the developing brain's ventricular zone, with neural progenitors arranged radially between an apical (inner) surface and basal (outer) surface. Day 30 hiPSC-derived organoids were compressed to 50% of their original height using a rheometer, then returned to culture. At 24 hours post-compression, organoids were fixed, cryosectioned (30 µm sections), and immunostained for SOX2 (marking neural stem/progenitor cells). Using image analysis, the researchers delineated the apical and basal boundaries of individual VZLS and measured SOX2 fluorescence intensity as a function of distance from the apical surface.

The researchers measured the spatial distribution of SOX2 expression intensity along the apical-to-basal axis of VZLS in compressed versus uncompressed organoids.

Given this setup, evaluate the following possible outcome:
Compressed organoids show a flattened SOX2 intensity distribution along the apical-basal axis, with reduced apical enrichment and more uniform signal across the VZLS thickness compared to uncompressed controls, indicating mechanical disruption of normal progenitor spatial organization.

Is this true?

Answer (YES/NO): NO